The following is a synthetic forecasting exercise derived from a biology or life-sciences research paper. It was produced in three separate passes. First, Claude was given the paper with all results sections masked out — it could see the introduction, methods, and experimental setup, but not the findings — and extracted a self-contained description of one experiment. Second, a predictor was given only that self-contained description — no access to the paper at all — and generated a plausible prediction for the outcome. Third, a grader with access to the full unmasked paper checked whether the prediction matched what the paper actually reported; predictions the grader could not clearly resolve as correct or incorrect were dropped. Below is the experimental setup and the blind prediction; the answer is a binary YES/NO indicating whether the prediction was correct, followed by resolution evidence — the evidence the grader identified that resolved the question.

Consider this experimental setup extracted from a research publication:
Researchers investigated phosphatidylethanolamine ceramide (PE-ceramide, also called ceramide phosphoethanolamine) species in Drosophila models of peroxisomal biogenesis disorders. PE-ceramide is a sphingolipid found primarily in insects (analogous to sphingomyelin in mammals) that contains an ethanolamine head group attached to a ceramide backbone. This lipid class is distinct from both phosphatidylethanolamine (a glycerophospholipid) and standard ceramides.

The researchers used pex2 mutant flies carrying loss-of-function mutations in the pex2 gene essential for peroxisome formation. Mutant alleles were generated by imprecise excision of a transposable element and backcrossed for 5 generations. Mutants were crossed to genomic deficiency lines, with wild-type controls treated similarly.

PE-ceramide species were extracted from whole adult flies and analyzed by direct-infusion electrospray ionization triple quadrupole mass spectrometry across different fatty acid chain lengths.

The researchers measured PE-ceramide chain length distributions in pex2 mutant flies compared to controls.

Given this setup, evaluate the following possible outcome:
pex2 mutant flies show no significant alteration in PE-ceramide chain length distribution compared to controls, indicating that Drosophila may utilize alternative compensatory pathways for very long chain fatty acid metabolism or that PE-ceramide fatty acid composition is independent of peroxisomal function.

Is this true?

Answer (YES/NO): NO